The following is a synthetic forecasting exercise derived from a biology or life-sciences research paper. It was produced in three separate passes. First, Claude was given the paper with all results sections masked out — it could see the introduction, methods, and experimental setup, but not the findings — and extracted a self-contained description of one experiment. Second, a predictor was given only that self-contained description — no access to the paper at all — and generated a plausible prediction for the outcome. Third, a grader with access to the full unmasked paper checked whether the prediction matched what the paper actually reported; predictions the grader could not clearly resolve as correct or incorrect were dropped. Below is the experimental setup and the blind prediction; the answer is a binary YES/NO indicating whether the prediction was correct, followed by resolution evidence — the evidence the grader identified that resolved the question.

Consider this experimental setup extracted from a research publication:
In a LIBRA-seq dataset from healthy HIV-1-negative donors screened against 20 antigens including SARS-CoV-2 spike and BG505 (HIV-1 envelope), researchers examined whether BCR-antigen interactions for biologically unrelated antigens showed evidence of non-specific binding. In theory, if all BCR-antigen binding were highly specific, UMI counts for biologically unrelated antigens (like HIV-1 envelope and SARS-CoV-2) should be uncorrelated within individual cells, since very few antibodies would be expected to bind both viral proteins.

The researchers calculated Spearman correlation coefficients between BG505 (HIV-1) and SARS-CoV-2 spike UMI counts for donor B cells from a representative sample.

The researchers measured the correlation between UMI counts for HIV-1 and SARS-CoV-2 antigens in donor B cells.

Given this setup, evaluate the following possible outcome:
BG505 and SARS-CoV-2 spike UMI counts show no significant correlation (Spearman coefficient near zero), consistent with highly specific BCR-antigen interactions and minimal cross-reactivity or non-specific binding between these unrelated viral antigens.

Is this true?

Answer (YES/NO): NO